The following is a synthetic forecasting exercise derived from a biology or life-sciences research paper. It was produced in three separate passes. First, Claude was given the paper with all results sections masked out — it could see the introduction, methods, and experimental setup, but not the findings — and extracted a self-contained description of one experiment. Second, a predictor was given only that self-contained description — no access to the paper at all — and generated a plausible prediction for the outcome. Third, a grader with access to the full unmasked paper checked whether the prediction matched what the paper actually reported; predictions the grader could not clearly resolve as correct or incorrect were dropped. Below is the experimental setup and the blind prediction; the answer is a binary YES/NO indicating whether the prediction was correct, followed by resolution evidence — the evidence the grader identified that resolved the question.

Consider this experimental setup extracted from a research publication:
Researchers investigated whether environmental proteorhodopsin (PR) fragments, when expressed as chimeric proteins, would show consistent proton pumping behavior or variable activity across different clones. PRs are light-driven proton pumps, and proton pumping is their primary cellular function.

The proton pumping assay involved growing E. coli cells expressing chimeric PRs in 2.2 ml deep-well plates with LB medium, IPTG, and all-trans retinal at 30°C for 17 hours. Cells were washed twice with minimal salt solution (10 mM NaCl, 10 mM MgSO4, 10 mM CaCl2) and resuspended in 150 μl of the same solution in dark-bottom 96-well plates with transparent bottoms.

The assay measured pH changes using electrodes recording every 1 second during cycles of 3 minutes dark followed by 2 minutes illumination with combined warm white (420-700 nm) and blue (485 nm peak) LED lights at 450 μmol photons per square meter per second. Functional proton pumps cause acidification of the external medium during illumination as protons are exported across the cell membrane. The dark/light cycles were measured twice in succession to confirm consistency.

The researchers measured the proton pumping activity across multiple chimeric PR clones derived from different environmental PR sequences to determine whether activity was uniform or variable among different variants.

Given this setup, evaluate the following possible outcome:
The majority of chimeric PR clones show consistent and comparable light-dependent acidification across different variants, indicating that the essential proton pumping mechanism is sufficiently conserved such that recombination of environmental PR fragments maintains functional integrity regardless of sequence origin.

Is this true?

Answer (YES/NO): NO